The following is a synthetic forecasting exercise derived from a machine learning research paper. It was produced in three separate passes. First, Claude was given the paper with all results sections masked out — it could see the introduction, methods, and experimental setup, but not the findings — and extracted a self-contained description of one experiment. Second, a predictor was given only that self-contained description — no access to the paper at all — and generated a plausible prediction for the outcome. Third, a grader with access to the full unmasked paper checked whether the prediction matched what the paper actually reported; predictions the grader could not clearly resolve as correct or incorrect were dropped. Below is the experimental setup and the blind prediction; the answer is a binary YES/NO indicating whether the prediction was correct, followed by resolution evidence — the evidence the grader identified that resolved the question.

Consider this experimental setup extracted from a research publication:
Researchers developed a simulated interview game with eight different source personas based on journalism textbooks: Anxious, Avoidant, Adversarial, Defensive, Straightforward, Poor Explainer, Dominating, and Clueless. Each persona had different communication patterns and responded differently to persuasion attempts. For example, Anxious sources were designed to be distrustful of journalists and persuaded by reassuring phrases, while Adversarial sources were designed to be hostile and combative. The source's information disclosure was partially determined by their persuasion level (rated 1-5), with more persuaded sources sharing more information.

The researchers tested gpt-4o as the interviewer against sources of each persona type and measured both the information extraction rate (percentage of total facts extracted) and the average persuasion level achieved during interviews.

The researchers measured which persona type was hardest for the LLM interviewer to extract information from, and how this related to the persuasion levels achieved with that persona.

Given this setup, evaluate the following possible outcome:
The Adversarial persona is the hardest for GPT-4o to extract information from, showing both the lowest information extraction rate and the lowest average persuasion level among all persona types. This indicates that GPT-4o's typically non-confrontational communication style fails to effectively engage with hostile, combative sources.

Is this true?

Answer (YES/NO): NO